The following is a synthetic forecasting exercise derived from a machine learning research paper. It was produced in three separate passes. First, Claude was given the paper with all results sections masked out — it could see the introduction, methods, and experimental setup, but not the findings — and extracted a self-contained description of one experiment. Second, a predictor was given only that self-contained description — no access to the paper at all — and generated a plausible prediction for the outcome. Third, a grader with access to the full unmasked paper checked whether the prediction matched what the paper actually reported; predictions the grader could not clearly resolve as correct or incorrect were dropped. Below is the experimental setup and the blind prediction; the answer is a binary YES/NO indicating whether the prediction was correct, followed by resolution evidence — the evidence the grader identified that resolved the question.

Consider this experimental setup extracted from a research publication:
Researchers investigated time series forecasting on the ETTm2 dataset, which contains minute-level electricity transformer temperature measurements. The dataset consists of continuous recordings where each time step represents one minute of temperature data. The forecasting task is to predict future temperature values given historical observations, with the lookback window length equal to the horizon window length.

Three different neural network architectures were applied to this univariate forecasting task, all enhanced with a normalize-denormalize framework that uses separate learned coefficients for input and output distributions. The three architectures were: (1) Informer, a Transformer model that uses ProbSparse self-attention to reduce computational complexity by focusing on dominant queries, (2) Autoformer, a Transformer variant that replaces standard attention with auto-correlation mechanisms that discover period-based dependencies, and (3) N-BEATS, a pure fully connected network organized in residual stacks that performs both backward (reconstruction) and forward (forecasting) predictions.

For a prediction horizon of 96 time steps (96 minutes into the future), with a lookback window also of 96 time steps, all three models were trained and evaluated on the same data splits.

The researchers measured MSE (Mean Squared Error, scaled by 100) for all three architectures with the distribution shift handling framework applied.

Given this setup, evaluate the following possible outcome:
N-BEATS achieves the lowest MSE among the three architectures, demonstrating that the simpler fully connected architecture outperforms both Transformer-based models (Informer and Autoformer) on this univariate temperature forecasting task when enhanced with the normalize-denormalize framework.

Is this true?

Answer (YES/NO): YES